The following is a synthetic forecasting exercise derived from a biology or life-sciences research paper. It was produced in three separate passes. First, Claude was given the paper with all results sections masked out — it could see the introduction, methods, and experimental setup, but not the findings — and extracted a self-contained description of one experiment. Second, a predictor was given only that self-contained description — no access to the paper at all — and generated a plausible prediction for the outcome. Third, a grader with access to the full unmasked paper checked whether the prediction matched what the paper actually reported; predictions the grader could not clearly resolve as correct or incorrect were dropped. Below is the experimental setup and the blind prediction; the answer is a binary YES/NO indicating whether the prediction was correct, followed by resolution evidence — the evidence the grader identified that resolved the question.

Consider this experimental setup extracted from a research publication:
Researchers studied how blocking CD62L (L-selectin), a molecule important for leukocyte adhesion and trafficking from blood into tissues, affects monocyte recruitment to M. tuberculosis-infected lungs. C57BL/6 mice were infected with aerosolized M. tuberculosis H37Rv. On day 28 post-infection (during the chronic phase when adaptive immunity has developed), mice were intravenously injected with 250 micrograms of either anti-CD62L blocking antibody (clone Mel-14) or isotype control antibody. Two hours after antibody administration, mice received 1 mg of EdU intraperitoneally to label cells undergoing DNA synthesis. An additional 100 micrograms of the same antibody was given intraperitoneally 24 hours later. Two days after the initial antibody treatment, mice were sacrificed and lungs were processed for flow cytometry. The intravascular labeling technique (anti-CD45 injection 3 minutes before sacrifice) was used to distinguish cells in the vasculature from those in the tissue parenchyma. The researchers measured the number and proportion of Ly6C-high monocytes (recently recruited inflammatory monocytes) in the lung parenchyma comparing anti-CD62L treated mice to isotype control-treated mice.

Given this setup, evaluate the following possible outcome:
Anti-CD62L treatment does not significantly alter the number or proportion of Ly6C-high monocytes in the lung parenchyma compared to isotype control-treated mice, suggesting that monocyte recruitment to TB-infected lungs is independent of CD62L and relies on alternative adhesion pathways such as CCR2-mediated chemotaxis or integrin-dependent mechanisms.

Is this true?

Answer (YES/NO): YES